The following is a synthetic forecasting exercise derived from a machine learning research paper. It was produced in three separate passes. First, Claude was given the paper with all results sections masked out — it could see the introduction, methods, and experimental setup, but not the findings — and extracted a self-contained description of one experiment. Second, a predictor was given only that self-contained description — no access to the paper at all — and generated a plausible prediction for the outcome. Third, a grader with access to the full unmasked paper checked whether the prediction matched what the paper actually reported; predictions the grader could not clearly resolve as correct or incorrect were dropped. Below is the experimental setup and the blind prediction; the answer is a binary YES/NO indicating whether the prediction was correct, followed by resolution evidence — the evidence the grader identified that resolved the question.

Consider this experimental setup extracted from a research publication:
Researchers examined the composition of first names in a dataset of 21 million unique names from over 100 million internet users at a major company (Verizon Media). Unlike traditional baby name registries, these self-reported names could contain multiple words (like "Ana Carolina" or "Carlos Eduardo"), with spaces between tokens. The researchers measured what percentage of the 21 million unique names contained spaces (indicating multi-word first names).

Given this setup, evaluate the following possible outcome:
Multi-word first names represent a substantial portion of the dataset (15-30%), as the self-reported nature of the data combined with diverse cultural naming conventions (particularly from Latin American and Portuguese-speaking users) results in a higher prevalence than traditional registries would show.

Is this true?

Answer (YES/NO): NO